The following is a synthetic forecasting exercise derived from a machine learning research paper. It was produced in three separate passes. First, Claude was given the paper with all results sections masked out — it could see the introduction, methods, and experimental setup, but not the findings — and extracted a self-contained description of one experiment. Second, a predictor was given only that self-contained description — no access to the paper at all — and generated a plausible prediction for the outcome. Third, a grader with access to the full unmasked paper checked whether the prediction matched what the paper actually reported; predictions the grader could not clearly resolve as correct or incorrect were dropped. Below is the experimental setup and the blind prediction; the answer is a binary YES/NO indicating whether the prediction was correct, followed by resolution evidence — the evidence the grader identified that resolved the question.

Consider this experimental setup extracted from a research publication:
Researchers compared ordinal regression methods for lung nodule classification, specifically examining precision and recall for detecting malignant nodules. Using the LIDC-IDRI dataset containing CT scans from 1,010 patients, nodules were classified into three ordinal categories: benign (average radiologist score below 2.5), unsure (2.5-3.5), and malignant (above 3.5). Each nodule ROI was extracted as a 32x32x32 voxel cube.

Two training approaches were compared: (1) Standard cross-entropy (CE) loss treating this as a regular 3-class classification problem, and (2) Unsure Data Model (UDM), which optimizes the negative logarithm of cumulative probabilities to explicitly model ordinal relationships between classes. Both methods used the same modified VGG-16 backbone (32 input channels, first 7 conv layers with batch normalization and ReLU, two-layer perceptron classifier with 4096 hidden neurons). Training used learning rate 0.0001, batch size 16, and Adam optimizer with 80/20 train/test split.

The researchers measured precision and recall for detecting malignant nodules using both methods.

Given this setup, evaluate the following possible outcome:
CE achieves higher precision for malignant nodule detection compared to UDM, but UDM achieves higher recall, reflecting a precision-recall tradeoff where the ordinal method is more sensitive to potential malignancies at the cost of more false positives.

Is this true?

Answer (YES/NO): NO